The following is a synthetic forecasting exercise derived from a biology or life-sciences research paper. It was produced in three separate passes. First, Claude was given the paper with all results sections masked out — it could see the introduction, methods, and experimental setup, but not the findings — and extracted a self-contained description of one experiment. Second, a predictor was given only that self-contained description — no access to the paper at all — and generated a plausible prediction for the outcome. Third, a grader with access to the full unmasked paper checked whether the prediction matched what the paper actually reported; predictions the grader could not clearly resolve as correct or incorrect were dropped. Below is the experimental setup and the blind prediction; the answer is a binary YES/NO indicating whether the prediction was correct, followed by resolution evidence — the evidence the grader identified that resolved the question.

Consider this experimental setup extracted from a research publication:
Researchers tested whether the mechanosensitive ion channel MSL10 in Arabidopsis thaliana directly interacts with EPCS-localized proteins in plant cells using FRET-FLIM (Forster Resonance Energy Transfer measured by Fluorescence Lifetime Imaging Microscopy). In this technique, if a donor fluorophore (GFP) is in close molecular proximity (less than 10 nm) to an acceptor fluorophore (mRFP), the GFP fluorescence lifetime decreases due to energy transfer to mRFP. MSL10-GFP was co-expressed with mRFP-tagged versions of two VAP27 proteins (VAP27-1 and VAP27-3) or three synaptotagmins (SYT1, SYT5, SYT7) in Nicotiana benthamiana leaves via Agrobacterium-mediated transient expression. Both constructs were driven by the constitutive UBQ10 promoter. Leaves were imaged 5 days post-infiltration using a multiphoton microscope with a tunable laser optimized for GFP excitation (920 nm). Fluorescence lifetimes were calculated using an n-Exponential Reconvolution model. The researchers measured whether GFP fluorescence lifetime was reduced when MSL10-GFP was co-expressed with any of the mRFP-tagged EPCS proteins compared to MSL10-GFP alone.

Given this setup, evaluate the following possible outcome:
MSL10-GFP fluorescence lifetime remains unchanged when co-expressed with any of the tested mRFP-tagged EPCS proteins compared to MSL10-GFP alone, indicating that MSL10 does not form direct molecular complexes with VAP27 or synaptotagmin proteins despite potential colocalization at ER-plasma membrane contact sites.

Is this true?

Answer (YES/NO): NO